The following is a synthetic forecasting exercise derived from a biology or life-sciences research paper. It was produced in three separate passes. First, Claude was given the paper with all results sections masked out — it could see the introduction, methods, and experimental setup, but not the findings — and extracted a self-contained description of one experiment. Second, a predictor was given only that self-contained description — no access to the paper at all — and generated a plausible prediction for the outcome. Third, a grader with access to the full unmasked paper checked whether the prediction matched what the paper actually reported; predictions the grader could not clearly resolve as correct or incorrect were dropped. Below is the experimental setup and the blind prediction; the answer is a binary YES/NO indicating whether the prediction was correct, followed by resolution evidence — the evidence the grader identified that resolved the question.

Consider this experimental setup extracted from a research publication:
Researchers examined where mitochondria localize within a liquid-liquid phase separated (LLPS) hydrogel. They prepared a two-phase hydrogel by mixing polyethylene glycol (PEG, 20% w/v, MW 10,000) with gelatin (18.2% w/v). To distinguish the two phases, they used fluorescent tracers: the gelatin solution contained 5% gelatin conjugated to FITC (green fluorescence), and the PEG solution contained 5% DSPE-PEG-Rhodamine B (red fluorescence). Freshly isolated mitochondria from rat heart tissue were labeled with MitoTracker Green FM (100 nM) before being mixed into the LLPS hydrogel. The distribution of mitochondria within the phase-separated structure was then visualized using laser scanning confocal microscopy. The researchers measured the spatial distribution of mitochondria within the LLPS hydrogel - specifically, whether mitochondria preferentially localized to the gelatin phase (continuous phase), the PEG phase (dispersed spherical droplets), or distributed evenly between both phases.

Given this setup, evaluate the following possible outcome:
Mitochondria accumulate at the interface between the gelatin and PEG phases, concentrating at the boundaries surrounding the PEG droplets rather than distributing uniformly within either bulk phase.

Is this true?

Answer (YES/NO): NO